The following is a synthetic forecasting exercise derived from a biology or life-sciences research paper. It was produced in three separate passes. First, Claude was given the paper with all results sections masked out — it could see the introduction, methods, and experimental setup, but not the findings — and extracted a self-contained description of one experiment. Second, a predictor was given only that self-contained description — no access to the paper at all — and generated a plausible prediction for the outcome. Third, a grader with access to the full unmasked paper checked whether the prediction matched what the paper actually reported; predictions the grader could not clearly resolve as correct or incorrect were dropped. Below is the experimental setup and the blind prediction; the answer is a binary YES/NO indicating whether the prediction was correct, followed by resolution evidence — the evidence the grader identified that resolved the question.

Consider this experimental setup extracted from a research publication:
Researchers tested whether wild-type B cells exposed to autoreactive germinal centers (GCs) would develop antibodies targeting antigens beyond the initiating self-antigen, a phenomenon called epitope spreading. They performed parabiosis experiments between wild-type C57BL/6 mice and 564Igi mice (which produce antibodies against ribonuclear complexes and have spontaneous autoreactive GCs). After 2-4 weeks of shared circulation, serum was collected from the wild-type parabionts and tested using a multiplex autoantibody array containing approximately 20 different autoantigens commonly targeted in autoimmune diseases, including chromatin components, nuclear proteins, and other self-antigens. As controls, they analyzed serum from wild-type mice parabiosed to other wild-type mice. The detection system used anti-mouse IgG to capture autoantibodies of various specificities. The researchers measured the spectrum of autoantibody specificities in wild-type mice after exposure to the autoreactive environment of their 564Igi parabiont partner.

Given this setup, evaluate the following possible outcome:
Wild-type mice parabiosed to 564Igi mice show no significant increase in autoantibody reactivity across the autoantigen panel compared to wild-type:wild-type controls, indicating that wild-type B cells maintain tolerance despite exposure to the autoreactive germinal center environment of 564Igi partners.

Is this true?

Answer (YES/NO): NO